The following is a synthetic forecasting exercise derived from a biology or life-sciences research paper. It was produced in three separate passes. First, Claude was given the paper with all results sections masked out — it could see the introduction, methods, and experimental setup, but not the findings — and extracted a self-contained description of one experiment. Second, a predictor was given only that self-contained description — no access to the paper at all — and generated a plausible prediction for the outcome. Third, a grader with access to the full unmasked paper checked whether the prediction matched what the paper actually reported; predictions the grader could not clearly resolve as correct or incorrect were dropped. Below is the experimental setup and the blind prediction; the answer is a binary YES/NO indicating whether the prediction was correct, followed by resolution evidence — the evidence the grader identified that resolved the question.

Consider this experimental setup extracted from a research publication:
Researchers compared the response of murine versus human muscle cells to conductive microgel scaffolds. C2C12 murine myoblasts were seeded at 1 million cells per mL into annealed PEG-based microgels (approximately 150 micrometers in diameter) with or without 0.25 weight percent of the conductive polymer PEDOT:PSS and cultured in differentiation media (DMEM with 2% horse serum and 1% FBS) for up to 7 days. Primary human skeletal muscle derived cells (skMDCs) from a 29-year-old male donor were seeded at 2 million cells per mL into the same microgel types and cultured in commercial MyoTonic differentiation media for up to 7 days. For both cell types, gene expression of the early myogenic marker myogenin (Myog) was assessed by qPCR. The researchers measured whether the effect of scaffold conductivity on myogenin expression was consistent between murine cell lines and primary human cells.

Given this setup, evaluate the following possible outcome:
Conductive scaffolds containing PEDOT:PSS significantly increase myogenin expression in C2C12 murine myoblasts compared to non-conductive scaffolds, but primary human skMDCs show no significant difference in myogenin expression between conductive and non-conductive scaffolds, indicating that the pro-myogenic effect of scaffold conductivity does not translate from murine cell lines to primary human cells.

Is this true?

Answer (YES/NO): NO